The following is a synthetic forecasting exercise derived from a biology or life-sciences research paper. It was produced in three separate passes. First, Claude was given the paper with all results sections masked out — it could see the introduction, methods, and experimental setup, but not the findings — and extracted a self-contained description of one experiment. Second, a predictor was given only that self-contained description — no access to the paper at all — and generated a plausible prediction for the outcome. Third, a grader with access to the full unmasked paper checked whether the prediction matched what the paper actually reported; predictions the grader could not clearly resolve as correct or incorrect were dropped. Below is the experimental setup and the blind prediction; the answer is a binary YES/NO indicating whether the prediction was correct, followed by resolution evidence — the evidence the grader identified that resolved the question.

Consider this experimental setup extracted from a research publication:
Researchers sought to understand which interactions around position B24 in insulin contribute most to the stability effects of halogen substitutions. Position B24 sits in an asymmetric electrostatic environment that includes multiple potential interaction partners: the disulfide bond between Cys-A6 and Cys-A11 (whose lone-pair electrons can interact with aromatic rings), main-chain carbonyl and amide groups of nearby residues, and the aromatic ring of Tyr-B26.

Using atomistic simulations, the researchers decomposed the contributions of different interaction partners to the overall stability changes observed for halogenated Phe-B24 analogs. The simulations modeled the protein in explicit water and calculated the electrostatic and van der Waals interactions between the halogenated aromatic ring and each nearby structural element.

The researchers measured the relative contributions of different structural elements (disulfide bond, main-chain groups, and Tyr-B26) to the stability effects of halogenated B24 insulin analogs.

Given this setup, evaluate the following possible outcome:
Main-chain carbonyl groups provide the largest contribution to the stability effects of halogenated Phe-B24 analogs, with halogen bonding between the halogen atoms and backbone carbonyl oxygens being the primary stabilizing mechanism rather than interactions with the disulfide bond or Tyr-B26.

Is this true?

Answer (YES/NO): NO